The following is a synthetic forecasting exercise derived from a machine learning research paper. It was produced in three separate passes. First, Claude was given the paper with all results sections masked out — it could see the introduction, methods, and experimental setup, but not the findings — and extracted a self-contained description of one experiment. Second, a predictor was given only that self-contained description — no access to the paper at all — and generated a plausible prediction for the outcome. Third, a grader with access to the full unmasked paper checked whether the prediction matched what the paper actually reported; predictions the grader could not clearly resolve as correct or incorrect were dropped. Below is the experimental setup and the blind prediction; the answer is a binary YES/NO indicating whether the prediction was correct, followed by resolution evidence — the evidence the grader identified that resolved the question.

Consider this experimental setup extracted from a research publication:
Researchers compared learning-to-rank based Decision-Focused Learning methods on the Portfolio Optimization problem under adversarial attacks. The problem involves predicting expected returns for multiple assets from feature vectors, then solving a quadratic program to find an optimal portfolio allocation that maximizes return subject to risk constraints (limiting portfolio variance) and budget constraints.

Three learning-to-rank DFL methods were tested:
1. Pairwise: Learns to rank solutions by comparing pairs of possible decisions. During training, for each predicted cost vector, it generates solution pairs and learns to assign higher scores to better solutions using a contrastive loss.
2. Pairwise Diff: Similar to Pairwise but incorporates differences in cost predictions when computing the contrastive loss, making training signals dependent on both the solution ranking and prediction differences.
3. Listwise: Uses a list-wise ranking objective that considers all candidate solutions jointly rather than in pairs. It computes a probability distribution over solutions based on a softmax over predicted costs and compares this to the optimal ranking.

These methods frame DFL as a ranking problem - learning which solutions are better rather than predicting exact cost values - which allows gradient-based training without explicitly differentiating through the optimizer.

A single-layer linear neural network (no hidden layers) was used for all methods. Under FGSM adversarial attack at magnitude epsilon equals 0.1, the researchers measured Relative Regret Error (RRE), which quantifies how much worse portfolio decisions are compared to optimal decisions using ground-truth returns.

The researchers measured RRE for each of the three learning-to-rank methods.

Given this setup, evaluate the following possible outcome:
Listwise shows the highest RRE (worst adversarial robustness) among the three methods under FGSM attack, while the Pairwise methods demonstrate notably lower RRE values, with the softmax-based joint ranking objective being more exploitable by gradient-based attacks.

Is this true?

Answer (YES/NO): NO